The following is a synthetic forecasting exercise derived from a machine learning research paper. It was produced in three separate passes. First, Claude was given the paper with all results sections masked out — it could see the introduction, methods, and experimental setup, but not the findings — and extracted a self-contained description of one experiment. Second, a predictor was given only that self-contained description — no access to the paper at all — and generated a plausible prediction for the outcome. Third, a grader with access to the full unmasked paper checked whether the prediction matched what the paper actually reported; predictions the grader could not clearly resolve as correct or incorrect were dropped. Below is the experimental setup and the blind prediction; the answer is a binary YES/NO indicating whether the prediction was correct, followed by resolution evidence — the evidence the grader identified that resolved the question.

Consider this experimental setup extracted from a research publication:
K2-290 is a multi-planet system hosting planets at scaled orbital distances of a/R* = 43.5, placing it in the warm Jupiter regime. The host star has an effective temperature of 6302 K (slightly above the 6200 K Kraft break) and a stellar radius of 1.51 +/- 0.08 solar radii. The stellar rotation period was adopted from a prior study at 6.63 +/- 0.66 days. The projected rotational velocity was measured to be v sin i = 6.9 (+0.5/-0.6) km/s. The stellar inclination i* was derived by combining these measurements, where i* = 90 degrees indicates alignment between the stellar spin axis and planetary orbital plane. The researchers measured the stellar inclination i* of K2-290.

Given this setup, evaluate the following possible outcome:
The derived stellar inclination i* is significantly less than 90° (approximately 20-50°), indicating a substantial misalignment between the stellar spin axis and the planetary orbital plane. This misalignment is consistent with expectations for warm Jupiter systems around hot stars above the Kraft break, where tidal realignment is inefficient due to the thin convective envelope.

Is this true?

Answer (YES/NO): YES